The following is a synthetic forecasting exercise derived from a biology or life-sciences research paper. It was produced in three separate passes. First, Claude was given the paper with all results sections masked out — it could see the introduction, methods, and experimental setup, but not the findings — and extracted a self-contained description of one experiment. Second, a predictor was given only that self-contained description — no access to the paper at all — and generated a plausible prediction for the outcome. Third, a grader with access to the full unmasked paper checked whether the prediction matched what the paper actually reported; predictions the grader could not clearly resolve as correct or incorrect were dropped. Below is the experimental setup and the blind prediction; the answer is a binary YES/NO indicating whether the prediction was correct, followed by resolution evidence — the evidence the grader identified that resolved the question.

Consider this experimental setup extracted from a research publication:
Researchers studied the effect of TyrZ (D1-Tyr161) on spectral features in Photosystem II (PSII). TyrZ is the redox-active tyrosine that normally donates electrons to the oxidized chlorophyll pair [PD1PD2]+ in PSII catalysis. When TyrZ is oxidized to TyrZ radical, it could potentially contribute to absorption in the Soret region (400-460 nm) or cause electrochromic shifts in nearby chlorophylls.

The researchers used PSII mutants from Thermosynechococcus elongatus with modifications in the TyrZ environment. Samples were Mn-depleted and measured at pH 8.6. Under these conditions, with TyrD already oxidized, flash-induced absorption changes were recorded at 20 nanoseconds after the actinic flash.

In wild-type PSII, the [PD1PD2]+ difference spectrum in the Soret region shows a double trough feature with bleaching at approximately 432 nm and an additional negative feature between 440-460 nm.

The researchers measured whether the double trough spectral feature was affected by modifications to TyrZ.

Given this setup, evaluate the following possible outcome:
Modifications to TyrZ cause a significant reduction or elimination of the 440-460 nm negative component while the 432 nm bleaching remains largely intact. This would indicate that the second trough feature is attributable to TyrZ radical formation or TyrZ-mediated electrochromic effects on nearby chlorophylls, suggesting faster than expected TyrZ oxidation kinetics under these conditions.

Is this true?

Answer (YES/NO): NO